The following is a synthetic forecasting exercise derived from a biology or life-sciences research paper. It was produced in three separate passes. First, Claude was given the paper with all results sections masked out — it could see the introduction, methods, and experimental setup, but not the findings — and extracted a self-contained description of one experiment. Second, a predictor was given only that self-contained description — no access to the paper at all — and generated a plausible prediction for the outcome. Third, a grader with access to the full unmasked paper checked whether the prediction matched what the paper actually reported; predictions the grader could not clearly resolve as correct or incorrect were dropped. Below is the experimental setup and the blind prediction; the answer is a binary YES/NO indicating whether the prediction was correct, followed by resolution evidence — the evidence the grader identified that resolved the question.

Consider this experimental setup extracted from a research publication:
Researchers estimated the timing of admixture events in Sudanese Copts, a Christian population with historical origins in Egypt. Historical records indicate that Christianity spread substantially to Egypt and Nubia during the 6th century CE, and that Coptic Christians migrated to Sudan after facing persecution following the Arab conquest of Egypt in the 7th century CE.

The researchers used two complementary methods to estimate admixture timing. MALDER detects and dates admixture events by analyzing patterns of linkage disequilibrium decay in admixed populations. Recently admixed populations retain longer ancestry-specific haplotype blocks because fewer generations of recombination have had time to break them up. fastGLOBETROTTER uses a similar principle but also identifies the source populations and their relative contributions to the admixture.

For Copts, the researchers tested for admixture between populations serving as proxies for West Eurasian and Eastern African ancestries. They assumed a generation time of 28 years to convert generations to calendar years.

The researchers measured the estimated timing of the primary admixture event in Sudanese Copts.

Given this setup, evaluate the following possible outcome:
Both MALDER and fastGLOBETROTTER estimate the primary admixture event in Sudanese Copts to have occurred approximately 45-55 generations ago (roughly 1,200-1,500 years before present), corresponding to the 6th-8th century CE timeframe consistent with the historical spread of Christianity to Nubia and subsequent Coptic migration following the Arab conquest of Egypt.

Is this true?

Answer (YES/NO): NO